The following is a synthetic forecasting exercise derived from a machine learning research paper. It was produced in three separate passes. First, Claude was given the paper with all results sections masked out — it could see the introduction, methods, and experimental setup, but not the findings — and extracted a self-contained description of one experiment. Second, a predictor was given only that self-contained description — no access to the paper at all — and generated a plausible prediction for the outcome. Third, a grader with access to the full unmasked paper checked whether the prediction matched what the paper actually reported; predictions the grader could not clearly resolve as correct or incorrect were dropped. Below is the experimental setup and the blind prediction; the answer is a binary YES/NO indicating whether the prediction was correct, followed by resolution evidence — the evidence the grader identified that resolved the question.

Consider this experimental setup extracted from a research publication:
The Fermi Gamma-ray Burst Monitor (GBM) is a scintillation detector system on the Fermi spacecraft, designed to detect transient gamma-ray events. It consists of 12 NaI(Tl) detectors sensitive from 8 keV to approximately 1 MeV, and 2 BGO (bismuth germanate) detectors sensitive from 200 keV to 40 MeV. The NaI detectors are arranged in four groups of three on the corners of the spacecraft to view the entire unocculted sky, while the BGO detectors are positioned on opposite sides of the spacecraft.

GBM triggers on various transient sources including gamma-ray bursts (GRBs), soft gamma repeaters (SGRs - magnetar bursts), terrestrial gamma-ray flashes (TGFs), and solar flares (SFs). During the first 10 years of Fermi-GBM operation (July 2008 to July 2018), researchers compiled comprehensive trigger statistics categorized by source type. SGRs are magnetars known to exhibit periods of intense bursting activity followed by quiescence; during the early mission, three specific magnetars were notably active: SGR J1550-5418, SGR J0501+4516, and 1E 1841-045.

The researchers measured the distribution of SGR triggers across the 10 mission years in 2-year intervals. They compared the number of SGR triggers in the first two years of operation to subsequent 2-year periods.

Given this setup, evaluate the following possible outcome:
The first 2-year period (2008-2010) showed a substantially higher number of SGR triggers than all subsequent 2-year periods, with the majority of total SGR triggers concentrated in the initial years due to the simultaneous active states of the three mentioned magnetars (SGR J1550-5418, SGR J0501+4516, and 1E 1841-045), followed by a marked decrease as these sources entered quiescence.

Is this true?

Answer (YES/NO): NO